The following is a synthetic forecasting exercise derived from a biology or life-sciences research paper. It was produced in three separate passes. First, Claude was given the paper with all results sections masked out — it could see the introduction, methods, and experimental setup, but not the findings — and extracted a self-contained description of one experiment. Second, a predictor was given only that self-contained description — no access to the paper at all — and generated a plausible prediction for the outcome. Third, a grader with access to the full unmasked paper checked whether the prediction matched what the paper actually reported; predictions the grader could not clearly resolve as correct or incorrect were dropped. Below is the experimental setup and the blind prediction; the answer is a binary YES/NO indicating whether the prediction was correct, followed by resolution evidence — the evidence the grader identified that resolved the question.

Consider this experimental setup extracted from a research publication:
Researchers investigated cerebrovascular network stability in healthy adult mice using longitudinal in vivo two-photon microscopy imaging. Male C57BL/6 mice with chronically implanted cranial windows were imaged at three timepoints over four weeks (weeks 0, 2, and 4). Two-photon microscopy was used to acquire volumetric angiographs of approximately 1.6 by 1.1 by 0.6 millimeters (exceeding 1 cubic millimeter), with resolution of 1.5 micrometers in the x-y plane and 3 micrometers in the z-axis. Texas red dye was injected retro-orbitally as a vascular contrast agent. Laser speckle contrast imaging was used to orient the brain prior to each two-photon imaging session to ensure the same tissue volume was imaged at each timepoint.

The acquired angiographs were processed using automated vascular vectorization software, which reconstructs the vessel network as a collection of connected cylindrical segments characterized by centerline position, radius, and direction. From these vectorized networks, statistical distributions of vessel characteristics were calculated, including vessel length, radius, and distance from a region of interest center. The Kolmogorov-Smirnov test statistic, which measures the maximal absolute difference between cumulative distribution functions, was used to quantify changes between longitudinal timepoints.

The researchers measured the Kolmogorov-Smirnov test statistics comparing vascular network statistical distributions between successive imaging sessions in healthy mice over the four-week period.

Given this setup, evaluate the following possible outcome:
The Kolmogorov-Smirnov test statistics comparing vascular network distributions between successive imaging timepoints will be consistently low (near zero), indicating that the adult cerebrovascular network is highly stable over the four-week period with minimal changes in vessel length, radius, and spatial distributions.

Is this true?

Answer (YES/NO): NO